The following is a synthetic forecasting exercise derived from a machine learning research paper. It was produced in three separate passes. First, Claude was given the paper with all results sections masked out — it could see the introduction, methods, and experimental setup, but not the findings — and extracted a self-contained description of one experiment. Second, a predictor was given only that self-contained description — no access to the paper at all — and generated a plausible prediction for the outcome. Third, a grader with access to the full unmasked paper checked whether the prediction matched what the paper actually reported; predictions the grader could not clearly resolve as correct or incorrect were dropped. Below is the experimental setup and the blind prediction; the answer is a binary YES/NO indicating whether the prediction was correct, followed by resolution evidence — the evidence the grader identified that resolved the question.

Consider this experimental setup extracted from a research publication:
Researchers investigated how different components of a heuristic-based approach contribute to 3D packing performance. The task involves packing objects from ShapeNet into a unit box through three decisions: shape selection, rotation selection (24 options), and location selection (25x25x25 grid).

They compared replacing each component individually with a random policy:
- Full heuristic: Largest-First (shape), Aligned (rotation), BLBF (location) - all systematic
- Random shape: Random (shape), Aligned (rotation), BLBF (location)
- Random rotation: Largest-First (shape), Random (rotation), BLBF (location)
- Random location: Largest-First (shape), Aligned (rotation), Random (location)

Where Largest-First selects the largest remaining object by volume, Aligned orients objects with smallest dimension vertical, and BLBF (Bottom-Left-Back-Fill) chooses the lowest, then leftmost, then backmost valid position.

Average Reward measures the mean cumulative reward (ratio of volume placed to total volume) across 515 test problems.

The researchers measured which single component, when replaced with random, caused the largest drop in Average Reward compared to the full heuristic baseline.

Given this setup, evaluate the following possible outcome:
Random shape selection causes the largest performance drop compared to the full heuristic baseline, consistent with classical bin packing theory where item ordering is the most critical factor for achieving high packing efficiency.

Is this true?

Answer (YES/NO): YES